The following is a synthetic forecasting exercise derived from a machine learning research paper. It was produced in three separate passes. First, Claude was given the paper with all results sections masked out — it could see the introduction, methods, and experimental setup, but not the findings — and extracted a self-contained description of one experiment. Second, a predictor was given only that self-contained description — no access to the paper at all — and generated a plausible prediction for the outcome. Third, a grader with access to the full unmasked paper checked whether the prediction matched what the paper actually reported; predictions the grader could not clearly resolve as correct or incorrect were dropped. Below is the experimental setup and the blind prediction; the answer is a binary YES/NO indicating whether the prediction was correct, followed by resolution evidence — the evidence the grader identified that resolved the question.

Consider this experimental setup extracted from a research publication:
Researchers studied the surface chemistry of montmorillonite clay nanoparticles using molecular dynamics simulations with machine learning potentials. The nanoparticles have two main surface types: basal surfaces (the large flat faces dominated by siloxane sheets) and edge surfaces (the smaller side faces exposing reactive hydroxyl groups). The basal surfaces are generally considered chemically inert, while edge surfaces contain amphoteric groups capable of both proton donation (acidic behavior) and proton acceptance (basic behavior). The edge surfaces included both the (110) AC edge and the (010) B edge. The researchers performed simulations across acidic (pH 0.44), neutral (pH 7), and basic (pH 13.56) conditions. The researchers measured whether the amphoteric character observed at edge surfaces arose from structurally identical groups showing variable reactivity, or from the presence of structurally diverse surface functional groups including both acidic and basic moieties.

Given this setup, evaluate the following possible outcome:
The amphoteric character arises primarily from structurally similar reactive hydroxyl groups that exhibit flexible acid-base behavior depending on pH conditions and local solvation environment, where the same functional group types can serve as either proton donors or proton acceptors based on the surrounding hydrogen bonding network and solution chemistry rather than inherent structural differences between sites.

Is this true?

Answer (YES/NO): NO